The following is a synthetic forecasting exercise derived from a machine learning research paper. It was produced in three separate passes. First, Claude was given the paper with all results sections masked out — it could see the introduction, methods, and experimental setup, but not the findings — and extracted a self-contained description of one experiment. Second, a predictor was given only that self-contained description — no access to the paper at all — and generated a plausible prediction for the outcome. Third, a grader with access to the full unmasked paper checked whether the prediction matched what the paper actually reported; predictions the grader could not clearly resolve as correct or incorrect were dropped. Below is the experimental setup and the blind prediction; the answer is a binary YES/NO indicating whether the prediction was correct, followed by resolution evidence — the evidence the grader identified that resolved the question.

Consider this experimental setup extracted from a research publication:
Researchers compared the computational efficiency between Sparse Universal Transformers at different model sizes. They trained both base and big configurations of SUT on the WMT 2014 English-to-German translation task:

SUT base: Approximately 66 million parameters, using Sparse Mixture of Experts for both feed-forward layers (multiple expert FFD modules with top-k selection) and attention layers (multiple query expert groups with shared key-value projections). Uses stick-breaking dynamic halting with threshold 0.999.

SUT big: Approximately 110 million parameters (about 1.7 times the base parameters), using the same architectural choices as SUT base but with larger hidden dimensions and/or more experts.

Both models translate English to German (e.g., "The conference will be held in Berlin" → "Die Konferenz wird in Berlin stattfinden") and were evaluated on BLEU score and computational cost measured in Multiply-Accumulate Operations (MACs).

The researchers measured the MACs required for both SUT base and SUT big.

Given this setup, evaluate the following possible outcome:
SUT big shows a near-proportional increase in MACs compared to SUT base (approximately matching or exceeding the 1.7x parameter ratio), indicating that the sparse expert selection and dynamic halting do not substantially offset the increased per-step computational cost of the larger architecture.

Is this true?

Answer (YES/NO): NO